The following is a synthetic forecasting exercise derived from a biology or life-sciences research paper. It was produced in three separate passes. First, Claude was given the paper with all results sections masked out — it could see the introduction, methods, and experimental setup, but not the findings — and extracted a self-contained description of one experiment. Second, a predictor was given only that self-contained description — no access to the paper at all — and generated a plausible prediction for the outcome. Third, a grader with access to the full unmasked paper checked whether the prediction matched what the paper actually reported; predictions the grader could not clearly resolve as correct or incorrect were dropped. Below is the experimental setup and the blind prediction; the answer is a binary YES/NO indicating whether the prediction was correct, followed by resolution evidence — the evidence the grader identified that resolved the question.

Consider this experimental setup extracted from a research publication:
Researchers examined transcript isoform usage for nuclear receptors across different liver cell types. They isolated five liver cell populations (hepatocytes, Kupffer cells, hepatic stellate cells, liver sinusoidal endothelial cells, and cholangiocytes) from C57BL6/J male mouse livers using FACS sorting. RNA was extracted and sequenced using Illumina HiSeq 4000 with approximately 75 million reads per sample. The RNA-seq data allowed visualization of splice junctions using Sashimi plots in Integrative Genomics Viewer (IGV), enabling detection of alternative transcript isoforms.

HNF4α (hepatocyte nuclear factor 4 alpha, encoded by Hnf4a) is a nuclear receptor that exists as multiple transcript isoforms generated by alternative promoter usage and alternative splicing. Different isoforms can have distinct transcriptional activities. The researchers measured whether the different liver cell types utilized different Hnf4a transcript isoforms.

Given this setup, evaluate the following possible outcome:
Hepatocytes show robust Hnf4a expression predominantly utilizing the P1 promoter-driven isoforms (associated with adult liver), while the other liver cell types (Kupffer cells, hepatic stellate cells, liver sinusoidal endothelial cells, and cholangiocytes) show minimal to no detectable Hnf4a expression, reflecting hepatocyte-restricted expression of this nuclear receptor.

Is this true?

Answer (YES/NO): NO